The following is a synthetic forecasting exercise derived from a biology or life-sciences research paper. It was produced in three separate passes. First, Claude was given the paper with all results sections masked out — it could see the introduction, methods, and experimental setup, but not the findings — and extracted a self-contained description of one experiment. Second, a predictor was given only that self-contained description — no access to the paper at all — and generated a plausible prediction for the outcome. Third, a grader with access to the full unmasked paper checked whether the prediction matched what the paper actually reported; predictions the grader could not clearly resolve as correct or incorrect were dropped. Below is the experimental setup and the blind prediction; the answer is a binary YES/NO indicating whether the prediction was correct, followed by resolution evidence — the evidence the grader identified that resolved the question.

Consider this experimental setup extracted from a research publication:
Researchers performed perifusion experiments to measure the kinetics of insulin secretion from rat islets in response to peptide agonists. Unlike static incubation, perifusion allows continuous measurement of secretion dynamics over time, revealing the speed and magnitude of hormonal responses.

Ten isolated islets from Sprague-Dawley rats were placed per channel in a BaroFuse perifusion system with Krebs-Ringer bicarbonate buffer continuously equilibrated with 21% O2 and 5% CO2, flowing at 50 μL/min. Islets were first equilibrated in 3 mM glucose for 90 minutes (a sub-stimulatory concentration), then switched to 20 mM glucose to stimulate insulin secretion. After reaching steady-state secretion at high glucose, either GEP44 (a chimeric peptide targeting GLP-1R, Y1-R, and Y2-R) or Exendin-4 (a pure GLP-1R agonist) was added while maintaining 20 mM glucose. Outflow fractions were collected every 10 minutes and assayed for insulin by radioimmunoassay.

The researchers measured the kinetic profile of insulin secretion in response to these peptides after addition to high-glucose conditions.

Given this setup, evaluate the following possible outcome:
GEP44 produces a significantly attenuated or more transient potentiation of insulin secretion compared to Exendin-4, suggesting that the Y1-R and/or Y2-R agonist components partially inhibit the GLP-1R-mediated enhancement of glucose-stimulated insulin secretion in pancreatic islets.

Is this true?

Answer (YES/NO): YES